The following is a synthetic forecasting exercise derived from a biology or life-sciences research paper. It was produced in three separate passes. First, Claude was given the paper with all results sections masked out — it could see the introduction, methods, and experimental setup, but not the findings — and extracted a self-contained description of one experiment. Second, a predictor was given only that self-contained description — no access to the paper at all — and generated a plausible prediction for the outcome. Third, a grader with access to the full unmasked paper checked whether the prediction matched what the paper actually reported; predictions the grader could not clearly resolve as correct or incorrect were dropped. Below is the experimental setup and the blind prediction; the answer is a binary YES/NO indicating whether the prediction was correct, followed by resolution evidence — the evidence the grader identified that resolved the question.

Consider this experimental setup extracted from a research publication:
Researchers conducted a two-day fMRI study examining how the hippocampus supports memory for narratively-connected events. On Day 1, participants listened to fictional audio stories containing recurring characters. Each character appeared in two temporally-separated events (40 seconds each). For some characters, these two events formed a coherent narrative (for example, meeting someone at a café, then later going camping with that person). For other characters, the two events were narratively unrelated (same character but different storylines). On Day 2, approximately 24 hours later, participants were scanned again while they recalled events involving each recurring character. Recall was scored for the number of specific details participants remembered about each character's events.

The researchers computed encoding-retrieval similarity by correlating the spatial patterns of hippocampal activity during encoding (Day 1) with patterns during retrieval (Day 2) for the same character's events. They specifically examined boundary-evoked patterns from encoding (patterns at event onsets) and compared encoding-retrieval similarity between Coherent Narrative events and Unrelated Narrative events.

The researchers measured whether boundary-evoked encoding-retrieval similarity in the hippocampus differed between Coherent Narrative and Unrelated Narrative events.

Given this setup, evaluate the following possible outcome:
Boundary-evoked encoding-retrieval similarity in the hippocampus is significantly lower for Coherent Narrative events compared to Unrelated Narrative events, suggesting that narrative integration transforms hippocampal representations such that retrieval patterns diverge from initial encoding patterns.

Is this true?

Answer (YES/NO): NO